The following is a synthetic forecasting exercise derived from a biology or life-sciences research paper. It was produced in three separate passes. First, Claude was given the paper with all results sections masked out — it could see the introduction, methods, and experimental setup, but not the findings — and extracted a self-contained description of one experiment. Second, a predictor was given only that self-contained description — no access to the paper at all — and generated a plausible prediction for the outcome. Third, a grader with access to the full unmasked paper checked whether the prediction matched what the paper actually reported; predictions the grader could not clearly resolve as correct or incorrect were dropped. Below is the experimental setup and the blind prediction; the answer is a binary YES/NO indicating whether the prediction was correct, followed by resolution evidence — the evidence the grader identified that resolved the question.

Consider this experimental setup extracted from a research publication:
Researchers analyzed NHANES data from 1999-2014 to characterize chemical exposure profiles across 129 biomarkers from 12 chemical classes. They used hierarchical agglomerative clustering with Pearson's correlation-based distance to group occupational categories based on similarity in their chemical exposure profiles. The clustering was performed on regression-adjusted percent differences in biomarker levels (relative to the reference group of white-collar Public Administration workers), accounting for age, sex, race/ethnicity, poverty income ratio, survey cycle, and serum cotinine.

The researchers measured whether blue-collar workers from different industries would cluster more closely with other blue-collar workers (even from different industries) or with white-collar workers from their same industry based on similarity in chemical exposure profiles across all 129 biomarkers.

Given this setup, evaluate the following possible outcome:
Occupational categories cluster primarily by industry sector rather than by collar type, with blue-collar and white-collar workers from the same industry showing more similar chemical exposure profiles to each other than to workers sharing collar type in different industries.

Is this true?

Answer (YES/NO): NO